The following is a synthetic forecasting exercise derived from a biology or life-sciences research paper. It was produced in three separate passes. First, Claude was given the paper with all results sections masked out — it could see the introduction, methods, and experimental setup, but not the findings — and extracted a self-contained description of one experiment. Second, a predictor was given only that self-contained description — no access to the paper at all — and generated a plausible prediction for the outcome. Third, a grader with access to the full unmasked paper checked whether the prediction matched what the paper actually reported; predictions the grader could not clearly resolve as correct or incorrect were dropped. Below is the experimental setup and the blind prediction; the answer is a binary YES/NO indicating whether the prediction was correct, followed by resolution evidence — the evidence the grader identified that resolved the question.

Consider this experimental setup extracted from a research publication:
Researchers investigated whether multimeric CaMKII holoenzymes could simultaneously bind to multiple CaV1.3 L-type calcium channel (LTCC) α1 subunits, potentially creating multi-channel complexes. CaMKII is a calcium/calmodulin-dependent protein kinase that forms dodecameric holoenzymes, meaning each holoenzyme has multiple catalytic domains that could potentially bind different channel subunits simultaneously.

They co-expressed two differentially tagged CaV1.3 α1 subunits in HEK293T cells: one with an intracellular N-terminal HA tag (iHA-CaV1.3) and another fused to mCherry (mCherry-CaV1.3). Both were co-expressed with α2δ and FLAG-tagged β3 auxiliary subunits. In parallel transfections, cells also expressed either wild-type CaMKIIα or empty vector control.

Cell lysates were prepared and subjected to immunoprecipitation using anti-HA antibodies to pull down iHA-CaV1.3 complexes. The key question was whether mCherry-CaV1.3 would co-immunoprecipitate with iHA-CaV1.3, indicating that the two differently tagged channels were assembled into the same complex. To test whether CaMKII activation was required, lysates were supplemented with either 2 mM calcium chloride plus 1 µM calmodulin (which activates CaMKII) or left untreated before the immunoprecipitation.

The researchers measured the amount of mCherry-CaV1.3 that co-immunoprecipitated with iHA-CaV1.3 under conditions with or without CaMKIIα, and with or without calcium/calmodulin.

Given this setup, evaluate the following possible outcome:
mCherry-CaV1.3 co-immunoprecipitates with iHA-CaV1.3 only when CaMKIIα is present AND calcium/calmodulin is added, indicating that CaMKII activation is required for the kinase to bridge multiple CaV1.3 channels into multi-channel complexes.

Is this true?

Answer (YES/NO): YES